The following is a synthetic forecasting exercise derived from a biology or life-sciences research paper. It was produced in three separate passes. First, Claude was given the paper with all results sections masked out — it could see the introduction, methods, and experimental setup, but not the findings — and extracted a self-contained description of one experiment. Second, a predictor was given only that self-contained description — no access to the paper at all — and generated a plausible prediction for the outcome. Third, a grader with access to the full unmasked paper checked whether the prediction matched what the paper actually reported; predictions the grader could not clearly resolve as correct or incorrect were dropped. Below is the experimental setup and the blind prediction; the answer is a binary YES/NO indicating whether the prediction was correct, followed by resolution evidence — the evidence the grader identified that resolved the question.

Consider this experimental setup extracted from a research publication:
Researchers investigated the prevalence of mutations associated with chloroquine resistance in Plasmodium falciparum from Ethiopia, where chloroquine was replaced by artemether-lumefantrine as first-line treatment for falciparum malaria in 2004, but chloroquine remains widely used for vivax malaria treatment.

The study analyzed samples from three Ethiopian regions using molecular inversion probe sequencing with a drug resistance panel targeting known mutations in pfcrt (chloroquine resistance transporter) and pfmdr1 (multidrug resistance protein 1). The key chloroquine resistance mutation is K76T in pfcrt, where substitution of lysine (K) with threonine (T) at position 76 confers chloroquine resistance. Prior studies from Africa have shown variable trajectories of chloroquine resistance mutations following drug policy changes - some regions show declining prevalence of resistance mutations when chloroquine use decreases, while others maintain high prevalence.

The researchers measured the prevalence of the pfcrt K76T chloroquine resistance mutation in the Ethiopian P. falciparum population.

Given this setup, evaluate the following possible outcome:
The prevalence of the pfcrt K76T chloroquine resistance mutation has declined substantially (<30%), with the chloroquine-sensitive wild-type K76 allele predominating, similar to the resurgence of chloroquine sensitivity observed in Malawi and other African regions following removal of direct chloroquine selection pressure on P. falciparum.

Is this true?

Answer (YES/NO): NO